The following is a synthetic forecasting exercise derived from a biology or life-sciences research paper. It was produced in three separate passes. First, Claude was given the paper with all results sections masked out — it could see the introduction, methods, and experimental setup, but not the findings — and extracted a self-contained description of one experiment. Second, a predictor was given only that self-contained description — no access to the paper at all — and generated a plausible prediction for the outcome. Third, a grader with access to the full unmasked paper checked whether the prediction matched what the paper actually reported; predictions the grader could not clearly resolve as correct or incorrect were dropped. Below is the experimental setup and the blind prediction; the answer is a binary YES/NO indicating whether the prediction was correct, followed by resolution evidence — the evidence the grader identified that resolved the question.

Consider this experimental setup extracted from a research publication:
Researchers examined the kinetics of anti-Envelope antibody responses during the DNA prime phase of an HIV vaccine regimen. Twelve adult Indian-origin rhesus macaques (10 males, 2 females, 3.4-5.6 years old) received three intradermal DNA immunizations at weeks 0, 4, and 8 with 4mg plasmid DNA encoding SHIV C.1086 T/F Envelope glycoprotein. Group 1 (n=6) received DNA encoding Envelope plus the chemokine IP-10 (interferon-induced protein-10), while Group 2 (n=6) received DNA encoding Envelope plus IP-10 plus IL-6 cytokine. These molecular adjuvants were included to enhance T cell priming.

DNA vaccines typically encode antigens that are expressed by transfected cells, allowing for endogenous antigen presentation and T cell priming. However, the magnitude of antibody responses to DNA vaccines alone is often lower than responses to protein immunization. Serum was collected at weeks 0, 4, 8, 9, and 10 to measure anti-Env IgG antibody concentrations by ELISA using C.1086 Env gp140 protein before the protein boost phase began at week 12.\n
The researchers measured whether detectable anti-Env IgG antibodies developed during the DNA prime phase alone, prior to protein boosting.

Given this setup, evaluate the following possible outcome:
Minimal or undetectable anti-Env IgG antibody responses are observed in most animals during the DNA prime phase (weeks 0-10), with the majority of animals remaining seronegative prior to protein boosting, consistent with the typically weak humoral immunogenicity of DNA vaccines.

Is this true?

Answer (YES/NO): NO